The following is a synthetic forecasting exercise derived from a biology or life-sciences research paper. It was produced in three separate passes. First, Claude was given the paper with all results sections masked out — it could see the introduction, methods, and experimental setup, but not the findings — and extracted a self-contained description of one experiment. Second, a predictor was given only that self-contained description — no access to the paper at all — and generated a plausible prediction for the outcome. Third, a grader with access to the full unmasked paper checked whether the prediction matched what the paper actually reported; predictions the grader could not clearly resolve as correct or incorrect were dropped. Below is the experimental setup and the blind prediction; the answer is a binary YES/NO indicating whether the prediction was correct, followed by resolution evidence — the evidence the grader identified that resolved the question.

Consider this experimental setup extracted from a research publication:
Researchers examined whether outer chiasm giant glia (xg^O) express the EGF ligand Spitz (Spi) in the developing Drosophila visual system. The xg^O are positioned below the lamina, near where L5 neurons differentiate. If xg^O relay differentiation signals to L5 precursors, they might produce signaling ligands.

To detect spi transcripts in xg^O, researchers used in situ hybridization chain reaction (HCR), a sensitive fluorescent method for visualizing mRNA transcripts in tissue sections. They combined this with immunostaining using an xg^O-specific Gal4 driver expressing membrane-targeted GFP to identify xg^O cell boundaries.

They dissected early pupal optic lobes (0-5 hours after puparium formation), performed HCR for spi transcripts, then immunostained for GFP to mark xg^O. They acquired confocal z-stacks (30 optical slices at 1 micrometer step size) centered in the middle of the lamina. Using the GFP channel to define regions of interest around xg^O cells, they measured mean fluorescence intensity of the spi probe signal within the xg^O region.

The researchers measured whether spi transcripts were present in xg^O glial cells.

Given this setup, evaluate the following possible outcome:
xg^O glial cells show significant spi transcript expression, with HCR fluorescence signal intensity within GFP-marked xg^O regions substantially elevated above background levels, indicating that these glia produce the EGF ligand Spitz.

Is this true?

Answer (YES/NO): YES